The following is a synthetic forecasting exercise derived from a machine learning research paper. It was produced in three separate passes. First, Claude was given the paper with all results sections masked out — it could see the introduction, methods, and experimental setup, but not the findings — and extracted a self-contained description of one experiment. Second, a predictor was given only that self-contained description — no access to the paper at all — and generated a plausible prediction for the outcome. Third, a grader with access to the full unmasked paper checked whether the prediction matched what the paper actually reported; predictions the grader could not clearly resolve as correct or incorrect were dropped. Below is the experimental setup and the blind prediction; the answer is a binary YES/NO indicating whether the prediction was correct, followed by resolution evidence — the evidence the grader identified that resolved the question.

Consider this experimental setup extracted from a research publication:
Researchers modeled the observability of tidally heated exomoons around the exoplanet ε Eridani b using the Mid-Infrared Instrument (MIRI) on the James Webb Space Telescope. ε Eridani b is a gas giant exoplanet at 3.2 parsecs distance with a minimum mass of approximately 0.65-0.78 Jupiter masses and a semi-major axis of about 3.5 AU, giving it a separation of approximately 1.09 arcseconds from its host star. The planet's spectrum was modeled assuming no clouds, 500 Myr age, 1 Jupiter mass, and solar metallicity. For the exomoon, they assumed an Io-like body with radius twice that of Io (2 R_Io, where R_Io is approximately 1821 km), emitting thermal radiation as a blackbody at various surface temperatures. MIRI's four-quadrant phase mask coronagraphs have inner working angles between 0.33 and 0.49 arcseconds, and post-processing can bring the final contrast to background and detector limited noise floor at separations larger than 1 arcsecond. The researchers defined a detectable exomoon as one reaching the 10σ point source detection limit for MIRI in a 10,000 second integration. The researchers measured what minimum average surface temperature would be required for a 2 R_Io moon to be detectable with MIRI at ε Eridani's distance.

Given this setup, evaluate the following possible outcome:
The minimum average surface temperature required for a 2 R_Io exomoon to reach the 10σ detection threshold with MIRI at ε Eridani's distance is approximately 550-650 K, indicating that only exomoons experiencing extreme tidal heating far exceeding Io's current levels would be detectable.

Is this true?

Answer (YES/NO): NO